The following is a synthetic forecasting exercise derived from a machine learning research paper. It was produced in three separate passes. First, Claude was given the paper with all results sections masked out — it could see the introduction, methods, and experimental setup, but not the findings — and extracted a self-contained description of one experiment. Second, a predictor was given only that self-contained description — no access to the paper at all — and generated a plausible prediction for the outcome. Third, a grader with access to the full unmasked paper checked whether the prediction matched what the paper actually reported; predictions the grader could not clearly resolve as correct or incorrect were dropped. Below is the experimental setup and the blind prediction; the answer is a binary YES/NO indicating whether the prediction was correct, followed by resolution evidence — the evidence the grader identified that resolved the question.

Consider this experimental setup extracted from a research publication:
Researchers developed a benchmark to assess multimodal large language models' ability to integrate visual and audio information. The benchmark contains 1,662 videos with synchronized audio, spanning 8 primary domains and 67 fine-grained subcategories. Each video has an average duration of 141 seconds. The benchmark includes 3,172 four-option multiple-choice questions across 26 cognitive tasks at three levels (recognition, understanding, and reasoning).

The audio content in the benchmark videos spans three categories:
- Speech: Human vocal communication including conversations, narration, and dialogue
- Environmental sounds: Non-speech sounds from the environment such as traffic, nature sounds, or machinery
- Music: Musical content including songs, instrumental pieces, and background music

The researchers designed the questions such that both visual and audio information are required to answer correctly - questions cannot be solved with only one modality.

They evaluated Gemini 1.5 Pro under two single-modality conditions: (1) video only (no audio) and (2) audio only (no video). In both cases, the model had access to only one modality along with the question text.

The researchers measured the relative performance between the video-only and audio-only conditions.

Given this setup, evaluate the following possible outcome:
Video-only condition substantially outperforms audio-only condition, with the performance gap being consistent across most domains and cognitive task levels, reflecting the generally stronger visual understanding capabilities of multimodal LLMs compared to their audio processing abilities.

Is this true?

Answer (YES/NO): NO